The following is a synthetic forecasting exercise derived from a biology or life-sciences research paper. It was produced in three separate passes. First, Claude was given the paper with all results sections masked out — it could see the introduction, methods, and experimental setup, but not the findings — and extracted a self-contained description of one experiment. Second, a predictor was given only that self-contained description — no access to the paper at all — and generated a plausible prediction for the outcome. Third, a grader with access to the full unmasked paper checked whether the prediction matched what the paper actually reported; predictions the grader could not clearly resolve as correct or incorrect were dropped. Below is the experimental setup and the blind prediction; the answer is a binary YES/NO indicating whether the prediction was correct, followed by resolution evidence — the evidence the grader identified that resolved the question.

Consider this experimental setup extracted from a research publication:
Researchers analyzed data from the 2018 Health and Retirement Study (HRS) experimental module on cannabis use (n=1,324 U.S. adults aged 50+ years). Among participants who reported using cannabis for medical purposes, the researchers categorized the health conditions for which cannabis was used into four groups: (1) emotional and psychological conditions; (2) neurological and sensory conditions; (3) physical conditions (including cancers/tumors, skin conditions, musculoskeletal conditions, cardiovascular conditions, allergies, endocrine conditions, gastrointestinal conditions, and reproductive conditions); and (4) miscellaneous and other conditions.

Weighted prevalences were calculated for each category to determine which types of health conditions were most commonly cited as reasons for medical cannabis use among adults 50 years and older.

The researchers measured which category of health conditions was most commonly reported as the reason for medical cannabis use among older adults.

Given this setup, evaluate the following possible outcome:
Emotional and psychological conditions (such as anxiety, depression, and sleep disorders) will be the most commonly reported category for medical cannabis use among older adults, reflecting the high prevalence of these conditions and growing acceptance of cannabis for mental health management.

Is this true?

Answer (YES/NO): NO